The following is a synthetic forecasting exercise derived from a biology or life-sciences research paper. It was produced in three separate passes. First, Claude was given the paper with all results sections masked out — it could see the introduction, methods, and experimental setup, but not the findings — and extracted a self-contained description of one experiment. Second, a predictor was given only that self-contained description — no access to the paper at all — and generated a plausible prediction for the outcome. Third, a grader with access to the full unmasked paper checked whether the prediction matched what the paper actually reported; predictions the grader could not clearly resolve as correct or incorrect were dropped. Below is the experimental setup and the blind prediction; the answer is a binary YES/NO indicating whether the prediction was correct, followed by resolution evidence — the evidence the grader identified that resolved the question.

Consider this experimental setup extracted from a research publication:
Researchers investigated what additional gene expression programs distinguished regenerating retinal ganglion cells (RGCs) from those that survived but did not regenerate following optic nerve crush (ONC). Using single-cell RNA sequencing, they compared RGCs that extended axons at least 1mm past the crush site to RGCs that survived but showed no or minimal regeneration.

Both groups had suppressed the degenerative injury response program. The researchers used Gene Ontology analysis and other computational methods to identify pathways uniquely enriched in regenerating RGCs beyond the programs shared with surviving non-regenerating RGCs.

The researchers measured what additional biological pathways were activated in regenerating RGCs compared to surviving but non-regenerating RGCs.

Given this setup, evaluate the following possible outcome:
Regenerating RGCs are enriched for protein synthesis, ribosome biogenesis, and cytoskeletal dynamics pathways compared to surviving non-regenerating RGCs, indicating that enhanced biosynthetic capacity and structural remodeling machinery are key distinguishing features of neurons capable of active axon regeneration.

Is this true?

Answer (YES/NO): NO